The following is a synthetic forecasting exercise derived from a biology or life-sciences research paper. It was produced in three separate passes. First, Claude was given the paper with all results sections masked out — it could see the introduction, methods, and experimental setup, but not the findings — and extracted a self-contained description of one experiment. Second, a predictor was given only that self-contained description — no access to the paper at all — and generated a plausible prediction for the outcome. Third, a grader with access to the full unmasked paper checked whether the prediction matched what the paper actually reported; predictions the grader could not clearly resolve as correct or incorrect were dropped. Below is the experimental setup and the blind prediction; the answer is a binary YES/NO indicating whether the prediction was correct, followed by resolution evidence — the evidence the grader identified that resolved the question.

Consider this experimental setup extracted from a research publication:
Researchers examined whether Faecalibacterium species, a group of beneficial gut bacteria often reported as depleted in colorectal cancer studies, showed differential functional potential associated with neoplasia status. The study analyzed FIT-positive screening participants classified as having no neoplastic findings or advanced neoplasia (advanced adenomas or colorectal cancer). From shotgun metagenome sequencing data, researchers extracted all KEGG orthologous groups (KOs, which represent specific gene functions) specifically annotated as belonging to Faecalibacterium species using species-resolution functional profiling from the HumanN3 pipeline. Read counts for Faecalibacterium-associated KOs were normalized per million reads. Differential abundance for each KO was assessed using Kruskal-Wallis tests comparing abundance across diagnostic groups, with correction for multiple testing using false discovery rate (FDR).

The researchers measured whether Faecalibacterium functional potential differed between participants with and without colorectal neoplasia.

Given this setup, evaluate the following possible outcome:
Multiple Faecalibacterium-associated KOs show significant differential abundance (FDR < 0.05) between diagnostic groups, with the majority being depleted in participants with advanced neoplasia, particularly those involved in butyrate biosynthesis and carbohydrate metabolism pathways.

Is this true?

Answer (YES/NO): NO